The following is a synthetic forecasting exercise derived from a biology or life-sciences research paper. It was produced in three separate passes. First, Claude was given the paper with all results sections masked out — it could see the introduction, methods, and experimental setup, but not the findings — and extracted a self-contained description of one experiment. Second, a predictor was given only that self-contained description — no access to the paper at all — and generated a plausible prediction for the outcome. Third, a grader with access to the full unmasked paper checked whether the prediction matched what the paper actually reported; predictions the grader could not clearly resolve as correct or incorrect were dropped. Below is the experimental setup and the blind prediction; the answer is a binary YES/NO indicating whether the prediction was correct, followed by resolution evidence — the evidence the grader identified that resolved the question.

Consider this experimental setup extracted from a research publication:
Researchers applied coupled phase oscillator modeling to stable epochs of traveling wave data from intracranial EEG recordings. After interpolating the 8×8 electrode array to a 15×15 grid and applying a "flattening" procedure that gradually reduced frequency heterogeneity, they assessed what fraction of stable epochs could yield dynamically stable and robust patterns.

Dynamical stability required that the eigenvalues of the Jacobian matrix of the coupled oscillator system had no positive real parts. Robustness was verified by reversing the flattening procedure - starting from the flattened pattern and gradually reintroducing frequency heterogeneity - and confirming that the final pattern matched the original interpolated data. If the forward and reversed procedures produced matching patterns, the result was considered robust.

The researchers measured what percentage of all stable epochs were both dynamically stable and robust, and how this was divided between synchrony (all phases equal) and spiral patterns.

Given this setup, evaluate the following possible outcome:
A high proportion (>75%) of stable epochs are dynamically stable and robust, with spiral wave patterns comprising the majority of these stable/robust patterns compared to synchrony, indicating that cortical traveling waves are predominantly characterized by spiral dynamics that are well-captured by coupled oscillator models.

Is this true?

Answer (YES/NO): NO